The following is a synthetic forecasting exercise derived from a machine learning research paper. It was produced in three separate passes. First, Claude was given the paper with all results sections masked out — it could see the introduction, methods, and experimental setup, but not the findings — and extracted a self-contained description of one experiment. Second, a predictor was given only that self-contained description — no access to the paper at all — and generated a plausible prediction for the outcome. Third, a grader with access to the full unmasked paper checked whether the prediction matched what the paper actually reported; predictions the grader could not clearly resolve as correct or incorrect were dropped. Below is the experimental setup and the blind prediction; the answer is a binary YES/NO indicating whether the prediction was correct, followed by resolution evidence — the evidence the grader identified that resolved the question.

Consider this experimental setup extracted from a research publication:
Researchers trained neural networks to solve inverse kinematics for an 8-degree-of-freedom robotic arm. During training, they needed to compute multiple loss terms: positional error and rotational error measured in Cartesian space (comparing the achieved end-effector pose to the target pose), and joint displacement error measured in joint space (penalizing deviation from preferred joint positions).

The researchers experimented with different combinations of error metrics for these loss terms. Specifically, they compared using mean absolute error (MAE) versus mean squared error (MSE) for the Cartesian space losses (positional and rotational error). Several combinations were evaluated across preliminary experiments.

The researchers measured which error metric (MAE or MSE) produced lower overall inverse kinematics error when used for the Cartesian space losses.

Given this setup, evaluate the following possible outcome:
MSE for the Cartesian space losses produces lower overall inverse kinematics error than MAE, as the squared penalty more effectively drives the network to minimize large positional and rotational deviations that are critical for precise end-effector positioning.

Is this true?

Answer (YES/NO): NO